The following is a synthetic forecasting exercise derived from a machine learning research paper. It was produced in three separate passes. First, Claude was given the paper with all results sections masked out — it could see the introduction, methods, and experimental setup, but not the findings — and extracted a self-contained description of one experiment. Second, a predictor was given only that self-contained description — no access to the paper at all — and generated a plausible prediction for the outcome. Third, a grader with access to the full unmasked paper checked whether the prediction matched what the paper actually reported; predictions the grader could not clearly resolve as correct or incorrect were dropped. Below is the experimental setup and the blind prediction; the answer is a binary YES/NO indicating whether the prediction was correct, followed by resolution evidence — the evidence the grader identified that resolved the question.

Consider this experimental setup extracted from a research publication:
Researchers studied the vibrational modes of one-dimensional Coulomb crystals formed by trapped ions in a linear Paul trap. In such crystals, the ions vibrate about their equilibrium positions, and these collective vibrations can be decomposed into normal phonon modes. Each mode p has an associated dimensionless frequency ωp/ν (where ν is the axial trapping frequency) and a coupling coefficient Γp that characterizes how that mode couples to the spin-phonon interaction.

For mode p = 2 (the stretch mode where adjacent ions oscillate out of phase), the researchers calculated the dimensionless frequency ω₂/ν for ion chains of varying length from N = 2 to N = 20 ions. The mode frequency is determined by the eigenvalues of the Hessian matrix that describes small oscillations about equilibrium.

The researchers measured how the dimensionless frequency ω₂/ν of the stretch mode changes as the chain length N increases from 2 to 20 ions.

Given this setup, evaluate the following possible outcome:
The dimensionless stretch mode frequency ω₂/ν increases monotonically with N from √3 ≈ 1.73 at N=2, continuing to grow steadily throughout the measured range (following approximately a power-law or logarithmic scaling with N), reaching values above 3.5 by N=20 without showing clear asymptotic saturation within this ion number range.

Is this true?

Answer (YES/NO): NO